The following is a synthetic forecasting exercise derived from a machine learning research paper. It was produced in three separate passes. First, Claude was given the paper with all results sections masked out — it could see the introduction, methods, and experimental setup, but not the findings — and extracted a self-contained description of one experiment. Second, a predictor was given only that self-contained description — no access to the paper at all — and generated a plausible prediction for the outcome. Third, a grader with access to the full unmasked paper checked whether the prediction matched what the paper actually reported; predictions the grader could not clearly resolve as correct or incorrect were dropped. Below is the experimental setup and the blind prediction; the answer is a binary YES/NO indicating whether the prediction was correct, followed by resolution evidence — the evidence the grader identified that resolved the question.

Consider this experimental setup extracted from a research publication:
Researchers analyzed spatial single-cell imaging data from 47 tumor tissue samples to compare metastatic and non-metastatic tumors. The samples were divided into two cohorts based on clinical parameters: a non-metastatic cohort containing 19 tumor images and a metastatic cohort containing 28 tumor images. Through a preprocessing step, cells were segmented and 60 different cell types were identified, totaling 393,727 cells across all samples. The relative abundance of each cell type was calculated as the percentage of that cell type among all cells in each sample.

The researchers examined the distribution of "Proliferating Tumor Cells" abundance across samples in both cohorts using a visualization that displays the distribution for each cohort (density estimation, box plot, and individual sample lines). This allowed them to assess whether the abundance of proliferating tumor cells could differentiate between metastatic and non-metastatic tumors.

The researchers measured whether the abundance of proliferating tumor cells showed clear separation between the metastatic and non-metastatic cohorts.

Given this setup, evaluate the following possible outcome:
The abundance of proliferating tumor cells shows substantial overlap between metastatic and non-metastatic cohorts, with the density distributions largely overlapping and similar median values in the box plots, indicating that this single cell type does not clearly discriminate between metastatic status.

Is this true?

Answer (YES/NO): YES